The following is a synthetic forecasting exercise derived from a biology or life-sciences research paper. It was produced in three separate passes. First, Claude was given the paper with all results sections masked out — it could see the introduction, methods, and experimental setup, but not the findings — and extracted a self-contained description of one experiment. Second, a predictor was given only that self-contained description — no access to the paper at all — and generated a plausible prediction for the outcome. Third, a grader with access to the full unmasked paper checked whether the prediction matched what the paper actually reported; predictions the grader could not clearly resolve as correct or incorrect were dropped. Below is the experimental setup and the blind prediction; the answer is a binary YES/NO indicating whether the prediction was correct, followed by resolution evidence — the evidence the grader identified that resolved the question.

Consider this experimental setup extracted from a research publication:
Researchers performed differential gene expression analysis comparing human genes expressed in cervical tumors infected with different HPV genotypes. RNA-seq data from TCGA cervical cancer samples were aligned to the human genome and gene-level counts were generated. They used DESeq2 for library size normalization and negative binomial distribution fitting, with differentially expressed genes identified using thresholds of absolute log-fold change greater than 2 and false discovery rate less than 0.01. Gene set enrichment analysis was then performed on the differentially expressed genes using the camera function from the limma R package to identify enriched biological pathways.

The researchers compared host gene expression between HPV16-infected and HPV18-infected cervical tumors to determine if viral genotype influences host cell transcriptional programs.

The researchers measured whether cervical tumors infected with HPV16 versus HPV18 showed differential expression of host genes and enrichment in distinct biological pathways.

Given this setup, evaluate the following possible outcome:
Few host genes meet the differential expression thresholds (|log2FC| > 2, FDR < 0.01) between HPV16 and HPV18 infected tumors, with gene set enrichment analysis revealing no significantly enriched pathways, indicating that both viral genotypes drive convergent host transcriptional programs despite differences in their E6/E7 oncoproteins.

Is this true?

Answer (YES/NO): NO